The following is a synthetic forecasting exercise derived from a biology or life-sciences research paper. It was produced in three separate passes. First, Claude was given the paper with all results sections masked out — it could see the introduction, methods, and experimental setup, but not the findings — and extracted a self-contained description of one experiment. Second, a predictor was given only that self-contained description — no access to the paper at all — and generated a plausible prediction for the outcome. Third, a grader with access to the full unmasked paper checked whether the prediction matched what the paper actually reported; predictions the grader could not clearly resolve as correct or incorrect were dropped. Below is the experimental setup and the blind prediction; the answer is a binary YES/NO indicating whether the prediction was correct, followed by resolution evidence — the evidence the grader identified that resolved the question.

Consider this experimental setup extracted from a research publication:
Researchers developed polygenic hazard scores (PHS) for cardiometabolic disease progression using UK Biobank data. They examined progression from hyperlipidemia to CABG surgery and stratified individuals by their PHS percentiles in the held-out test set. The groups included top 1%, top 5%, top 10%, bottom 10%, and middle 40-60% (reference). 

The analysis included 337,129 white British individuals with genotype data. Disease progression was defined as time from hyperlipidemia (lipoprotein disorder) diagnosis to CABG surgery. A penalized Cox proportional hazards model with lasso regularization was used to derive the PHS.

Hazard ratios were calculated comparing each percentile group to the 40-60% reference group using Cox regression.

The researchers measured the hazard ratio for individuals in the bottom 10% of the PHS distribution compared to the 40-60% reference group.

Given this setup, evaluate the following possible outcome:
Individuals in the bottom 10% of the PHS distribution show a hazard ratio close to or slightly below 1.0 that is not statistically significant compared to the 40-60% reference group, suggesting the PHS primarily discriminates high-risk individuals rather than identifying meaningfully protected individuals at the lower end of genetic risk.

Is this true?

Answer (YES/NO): NO